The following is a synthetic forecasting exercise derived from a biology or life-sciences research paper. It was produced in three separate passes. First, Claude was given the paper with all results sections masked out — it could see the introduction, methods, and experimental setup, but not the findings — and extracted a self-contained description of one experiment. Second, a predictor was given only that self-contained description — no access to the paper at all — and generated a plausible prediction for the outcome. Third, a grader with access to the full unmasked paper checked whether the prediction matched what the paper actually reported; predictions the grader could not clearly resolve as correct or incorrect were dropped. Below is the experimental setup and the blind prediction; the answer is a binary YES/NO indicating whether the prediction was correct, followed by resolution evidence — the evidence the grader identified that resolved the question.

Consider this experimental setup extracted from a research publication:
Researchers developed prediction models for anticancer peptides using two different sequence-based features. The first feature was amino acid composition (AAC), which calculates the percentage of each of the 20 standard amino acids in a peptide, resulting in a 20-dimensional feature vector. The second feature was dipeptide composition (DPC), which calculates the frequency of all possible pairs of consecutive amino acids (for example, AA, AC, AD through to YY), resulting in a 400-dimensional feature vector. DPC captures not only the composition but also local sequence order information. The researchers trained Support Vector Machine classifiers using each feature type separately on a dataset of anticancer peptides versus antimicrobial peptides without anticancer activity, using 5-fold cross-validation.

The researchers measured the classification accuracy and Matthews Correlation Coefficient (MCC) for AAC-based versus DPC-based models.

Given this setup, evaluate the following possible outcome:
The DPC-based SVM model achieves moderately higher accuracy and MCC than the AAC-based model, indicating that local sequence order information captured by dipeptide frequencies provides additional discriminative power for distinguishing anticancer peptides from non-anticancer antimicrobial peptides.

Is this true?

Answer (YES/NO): NO